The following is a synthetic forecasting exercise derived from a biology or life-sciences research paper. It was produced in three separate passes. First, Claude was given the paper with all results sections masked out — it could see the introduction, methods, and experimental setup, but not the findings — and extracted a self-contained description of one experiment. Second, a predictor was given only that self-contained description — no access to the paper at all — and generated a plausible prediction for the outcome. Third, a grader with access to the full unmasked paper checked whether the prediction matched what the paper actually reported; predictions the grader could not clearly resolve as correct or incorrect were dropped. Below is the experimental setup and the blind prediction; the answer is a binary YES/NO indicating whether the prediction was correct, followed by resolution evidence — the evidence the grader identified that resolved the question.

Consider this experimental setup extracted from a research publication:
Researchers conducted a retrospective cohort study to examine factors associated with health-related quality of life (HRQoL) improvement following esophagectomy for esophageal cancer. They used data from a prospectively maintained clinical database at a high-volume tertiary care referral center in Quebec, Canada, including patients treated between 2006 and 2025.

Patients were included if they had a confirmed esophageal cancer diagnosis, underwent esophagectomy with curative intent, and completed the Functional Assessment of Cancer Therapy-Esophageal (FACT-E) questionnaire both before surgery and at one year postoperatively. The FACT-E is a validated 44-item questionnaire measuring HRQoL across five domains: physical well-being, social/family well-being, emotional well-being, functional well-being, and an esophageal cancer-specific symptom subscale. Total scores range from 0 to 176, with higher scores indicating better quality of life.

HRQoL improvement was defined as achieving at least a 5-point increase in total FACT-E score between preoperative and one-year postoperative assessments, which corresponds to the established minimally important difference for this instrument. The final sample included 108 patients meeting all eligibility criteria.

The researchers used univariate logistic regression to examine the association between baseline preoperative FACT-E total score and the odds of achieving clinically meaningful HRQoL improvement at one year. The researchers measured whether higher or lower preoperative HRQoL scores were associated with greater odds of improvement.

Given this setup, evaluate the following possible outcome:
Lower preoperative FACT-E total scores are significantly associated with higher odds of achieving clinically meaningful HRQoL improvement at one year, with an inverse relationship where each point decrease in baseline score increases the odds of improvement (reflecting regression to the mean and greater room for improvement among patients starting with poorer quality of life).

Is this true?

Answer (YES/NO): YES